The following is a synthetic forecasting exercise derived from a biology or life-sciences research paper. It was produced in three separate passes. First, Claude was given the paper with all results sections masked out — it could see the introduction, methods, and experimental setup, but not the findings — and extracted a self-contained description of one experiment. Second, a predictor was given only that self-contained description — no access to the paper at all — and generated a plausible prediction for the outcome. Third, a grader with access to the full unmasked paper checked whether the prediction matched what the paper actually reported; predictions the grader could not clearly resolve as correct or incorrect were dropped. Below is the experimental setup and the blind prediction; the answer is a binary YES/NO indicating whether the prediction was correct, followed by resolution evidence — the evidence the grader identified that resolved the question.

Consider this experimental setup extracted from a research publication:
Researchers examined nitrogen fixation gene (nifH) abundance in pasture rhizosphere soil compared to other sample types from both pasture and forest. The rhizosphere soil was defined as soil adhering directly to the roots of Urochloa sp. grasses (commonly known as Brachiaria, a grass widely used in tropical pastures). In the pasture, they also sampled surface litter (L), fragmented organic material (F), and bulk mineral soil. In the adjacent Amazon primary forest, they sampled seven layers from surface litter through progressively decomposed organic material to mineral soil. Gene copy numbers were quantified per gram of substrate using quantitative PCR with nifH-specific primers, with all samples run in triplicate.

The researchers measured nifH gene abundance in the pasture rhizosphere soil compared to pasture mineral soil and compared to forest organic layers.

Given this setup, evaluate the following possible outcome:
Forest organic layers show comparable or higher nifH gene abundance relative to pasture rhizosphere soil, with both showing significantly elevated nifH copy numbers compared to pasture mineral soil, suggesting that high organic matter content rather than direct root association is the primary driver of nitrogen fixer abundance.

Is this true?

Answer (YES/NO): NO